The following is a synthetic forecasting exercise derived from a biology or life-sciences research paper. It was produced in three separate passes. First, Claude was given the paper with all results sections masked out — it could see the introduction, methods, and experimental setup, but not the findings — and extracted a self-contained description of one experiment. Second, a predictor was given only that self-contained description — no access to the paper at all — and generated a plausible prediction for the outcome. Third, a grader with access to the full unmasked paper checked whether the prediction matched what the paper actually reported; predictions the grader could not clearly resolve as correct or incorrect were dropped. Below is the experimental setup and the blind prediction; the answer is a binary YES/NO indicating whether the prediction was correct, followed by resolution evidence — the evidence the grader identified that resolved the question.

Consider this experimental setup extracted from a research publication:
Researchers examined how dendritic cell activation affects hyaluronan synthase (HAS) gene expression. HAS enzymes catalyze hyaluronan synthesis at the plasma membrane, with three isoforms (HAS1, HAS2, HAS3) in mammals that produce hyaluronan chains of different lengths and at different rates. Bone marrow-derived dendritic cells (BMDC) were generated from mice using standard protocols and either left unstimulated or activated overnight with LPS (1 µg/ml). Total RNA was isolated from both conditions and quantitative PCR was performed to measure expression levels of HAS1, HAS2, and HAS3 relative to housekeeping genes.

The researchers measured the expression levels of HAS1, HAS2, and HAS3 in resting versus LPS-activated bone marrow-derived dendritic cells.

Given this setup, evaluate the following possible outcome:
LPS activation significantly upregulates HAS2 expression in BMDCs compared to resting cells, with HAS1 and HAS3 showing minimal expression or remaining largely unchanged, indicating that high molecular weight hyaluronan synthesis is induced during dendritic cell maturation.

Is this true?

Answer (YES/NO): NO